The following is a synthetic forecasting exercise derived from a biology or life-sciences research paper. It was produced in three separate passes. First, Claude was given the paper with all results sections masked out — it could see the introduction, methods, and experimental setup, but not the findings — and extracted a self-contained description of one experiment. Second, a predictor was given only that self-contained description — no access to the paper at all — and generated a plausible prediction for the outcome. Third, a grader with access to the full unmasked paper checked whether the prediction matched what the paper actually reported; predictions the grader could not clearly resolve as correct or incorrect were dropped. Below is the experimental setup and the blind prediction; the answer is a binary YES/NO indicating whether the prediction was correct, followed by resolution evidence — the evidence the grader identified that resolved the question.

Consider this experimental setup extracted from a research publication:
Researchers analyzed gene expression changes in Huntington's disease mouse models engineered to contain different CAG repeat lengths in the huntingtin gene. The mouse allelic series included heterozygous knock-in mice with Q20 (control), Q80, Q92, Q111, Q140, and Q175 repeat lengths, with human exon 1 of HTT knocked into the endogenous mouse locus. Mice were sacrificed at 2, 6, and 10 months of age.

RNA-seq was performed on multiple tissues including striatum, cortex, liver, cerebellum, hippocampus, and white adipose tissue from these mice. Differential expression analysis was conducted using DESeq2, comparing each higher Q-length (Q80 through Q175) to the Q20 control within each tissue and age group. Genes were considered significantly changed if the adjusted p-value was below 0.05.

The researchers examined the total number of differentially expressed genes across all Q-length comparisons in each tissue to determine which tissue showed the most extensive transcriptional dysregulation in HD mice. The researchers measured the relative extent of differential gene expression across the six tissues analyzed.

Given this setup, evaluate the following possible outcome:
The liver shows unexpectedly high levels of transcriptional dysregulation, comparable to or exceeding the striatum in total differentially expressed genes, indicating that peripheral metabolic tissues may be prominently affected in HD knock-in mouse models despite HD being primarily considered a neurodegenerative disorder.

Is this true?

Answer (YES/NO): NO